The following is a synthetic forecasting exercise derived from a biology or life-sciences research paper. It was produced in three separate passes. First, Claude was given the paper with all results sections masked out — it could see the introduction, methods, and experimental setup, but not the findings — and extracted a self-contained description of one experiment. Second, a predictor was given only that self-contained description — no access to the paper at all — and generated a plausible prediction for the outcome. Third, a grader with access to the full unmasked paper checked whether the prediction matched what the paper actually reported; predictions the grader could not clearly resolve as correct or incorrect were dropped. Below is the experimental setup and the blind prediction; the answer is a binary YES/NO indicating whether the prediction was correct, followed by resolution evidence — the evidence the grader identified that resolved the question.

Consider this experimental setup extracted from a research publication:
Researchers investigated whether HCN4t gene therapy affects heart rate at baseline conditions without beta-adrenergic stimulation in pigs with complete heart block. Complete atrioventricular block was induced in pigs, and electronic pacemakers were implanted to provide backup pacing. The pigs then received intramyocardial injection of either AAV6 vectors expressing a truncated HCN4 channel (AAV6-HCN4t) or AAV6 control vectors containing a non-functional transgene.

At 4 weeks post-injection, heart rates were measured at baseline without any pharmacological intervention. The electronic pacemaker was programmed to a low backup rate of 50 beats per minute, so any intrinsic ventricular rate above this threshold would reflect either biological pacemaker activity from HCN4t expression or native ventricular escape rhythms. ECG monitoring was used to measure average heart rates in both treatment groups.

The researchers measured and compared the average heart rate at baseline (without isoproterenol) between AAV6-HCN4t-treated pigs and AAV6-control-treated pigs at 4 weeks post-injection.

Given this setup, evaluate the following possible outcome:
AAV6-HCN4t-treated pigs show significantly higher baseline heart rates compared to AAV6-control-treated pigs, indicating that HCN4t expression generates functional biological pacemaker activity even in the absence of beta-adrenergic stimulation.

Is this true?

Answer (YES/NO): NO